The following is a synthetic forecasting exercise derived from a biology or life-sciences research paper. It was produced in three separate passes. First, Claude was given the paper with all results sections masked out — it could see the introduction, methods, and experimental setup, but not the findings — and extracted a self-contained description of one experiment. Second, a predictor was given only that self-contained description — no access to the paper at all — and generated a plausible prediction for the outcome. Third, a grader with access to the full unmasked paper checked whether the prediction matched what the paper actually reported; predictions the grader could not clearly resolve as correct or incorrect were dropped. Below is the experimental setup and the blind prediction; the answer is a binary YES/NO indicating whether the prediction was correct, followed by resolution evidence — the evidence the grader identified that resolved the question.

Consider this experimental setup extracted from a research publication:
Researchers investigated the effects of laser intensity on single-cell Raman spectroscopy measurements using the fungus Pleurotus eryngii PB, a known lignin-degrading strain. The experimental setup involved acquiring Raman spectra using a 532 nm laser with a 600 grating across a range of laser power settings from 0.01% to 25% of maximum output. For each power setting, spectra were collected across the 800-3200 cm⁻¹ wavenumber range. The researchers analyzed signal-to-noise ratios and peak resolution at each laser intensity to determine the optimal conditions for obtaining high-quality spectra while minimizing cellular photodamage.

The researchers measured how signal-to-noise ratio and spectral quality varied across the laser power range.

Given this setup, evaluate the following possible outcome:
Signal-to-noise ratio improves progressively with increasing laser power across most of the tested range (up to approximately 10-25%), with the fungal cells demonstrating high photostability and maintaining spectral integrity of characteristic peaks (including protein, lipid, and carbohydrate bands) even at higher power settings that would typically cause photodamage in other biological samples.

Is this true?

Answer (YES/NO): NO